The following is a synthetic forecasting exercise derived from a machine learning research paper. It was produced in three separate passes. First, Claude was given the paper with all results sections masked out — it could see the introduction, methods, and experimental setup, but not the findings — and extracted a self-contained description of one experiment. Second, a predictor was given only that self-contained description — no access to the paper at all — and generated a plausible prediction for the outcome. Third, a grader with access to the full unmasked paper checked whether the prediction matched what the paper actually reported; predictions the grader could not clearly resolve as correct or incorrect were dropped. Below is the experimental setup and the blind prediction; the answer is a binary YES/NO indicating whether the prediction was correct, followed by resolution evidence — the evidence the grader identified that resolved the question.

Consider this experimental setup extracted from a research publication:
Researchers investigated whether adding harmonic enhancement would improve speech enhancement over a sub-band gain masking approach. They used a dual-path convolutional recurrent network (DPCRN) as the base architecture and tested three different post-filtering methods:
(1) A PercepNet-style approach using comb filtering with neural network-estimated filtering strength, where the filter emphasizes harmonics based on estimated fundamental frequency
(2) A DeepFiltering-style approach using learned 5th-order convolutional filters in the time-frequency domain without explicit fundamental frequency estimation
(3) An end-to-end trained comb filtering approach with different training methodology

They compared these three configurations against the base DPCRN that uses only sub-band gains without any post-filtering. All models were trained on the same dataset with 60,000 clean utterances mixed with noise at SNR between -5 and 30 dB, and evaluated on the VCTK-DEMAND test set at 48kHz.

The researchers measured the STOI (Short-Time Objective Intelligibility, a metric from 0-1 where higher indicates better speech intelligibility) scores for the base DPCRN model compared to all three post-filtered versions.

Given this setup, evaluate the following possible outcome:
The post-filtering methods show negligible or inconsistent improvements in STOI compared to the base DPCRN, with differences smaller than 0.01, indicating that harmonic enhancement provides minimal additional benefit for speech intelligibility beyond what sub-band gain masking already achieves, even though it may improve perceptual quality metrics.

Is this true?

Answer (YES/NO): NO